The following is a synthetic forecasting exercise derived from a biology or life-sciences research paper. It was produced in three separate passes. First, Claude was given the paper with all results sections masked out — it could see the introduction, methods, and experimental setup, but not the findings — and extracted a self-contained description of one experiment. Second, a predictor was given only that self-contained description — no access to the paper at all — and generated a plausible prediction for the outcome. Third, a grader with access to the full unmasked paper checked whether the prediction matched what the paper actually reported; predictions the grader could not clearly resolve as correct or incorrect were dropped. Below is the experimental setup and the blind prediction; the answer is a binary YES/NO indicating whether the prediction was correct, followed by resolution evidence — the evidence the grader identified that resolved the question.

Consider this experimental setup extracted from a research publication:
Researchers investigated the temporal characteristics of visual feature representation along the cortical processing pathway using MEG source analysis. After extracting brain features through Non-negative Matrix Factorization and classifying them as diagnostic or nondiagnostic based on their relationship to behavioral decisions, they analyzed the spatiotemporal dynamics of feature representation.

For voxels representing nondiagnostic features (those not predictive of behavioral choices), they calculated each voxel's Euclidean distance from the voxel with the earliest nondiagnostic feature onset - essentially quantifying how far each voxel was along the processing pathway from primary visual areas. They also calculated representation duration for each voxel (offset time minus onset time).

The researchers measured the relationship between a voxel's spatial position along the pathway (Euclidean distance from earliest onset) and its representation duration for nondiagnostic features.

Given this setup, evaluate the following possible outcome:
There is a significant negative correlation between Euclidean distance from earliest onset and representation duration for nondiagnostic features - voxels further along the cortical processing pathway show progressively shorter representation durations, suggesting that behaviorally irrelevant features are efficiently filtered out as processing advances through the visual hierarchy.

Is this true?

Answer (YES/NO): YES